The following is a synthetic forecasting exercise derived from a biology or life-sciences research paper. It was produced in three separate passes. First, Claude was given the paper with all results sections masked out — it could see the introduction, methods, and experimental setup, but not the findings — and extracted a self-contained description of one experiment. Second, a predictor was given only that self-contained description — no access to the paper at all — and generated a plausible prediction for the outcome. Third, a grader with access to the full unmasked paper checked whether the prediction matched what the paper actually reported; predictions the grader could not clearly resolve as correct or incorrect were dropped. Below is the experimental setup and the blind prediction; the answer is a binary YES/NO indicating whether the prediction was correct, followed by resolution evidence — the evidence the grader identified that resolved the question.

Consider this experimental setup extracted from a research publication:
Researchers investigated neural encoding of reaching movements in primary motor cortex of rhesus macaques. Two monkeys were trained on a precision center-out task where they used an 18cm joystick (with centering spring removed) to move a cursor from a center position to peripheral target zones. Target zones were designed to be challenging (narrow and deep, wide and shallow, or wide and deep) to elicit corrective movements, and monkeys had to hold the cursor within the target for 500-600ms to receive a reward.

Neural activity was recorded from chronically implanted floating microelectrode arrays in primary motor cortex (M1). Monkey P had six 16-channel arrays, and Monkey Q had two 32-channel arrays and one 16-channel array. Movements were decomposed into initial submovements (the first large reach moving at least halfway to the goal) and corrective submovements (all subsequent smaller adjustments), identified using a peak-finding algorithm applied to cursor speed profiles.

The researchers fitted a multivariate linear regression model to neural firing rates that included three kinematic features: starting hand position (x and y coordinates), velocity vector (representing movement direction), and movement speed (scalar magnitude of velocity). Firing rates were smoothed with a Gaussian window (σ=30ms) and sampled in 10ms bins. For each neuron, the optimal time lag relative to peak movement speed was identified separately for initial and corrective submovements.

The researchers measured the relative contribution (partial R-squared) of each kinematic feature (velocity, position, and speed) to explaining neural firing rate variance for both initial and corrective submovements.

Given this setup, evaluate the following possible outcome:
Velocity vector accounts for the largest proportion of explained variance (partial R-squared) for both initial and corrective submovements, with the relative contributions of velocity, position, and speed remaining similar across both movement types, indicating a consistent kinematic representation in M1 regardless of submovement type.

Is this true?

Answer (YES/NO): NO